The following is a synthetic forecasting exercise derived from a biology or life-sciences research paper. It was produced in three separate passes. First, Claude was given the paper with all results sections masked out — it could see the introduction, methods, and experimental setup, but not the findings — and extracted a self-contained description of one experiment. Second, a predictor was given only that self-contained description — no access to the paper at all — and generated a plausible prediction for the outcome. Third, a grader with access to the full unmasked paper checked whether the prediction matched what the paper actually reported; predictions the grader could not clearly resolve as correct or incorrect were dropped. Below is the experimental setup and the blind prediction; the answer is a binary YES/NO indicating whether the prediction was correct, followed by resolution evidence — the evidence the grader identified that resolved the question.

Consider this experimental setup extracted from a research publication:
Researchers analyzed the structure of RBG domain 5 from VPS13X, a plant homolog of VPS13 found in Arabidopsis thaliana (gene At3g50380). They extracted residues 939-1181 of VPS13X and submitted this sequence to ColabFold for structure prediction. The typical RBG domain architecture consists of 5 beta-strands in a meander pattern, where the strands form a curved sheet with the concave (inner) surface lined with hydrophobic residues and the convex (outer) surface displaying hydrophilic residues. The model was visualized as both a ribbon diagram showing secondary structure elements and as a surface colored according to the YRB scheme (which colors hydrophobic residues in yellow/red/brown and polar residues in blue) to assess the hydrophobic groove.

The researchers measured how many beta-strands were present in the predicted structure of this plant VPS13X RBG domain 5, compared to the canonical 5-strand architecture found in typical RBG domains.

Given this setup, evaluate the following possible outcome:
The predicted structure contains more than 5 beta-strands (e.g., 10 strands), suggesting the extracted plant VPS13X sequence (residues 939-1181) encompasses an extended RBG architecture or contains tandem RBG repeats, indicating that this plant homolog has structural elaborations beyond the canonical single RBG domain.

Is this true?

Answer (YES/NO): NO